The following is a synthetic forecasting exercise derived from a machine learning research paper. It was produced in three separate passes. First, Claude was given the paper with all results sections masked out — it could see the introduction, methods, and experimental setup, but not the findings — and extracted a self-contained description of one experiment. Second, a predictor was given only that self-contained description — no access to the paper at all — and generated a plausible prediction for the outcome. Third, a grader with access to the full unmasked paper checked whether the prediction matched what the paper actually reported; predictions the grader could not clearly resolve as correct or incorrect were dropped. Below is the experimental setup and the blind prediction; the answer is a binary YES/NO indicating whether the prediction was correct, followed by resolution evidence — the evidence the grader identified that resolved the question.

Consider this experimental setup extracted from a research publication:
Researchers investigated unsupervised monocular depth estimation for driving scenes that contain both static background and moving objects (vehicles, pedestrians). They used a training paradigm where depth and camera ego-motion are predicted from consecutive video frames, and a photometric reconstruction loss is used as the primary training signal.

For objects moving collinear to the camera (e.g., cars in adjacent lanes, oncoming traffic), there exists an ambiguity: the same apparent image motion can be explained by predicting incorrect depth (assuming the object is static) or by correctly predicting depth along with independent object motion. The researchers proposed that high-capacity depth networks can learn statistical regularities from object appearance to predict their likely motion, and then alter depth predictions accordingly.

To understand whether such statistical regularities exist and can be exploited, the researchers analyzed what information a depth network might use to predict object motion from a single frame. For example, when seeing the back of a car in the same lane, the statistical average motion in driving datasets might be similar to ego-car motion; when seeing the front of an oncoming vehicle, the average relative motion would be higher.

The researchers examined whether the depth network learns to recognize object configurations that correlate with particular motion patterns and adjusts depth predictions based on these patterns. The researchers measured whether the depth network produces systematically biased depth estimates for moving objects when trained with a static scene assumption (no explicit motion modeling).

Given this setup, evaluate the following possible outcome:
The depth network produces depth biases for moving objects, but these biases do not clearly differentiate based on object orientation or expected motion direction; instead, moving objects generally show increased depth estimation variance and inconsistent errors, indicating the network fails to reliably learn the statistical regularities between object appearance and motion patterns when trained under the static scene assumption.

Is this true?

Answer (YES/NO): NO